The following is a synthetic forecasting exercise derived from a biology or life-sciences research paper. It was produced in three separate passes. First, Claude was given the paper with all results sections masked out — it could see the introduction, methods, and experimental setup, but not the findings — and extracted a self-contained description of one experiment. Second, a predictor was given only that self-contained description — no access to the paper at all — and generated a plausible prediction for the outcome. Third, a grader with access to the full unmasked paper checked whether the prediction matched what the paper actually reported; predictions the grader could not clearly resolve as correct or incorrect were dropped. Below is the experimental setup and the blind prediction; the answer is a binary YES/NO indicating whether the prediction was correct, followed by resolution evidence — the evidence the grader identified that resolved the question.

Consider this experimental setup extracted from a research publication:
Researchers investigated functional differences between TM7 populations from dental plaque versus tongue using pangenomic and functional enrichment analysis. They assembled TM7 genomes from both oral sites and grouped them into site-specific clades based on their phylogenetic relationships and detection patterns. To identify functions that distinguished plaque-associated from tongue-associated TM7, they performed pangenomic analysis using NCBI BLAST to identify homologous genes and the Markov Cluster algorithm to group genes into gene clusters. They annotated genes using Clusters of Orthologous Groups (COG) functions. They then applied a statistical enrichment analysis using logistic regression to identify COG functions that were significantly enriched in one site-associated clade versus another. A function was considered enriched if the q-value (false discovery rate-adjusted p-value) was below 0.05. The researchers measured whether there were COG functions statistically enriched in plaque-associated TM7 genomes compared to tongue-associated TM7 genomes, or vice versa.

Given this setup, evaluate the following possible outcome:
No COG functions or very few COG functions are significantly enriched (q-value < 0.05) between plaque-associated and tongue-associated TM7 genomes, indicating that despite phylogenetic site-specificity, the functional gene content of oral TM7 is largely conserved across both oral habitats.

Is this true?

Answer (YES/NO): NO